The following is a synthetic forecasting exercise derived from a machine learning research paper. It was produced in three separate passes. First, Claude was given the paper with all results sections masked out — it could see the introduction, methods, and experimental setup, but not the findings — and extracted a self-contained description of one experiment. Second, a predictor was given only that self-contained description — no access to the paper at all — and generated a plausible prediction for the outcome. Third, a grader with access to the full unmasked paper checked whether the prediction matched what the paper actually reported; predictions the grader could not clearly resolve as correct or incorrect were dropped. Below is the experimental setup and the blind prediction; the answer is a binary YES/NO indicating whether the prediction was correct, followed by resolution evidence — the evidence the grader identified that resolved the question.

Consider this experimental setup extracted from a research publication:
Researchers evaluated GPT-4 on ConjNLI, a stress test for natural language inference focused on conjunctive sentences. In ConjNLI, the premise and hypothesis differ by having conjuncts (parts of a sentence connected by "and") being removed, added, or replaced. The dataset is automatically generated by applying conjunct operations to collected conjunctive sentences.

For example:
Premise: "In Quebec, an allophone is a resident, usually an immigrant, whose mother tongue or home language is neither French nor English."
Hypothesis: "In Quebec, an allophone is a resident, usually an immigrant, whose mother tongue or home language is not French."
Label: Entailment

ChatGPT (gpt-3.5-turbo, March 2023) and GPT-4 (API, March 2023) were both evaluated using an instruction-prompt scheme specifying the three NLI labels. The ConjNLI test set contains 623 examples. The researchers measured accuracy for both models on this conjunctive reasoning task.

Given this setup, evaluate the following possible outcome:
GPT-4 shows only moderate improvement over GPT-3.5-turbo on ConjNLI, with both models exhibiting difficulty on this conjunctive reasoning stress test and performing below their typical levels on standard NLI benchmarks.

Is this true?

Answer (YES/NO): NO